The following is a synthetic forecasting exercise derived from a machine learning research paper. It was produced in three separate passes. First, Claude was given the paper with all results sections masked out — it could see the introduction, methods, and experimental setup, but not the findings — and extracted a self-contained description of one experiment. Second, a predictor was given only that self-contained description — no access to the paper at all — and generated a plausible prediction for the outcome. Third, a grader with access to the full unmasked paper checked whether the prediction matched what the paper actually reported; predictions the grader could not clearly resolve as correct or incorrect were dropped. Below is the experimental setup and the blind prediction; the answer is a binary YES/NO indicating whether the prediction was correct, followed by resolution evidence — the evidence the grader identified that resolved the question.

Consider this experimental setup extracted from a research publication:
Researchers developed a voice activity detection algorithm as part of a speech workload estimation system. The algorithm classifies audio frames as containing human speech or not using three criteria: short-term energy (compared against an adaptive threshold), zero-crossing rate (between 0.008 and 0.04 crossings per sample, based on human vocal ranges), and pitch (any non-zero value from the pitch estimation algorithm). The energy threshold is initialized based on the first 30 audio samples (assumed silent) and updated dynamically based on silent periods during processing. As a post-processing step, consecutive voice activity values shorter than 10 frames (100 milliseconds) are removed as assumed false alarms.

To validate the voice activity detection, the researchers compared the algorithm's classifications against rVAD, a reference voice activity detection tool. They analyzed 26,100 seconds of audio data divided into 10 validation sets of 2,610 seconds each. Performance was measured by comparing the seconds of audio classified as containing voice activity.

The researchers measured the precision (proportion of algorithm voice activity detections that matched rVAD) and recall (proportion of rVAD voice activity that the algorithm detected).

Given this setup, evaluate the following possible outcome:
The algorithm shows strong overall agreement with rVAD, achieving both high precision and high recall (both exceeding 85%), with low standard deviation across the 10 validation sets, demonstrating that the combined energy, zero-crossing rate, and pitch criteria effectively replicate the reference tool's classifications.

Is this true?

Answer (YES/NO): NO